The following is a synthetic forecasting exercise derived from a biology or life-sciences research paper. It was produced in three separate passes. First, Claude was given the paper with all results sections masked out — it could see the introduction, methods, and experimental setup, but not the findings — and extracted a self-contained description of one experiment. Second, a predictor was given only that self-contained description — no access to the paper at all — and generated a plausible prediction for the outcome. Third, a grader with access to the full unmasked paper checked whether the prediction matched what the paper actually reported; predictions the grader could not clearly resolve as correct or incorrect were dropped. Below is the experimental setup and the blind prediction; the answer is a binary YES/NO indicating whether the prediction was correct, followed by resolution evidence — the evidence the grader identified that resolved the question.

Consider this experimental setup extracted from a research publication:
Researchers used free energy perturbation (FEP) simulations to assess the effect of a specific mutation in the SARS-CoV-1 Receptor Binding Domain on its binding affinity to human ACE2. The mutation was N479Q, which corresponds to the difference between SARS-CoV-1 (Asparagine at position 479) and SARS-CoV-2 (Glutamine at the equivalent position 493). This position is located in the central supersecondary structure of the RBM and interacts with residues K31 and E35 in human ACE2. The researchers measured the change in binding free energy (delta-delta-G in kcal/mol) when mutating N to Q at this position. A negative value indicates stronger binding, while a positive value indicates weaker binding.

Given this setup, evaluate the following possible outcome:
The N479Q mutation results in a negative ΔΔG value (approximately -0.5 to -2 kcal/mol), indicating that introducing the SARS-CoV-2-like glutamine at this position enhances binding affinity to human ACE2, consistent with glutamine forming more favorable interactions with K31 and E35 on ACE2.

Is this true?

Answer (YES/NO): NO